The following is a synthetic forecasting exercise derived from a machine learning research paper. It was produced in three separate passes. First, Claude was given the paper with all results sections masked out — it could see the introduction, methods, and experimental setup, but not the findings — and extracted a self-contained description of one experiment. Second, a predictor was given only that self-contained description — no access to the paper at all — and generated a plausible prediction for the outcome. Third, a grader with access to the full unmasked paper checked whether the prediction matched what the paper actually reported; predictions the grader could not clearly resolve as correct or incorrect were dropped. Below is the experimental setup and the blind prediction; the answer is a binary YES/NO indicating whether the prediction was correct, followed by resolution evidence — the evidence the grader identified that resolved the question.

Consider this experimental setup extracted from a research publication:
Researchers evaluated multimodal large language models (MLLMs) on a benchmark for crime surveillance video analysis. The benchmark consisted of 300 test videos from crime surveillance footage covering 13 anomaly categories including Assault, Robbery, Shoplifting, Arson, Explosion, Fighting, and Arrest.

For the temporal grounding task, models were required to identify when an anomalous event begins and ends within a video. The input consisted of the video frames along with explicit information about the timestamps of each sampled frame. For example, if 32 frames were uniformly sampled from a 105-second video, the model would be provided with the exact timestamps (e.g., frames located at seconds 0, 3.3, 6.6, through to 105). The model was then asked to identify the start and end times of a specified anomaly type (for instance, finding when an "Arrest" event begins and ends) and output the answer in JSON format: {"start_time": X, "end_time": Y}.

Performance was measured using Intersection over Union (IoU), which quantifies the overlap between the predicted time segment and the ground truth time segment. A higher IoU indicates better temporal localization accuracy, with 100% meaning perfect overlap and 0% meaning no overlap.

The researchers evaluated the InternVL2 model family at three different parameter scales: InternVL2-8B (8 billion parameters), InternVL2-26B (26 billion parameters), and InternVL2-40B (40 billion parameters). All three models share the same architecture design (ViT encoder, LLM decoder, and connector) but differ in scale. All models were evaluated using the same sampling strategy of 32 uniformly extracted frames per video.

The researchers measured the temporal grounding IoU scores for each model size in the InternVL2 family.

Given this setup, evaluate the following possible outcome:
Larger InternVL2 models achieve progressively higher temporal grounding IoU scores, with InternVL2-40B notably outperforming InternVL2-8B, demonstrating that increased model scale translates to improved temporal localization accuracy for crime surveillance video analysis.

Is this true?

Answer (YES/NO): NO